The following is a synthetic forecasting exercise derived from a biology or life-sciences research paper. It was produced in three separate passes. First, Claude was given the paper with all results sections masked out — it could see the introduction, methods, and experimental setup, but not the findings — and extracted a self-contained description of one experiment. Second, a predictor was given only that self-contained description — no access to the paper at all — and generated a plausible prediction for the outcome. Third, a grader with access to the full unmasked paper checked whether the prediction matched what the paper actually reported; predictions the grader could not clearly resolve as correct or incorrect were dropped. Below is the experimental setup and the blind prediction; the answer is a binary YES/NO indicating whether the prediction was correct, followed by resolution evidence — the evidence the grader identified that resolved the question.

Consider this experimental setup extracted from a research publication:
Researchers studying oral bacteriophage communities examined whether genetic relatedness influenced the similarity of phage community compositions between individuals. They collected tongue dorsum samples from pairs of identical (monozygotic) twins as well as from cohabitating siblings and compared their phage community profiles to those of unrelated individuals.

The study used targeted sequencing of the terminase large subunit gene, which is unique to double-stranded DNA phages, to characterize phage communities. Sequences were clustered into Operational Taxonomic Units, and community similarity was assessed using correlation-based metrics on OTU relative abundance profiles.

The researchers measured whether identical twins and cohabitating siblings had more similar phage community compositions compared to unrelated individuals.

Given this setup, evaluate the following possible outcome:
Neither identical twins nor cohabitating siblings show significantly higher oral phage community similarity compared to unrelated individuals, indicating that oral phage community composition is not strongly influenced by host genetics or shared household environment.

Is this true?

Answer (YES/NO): YES